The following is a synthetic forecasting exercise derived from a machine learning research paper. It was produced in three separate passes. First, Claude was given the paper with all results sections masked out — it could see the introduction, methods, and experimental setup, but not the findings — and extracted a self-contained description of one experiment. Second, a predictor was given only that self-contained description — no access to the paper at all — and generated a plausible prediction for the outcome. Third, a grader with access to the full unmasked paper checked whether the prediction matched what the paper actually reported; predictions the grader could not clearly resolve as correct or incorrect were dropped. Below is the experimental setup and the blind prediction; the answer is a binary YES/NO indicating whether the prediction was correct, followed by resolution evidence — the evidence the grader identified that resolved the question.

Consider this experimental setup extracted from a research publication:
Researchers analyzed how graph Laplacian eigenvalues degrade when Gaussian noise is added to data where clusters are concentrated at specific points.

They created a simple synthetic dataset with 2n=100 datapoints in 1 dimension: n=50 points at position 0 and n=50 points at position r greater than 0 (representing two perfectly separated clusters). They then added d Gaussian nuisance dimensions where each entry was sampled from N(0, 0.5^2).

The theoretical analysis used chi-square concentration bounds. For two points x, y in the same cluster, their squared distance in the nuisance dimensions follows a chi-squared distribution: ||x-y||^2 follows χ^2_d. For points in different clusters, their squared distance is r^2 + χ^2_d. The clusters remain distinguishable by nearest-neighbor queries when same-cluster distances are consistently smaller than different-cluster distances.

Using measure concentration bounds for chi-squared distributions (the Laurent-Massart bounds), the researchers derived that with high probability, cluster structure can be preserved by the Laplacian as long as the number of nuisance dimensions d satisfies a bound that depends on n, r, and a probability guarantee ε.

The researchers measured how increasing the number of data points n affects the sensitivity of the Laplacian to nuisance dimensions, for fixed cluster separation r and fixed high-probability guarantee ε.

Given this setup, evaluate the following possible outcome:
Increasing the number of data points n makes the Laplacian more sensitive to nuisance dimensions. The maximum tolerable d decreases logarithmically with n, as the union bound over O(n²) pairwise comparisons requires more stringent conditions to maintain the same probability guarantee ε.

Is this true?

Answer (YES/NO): YES